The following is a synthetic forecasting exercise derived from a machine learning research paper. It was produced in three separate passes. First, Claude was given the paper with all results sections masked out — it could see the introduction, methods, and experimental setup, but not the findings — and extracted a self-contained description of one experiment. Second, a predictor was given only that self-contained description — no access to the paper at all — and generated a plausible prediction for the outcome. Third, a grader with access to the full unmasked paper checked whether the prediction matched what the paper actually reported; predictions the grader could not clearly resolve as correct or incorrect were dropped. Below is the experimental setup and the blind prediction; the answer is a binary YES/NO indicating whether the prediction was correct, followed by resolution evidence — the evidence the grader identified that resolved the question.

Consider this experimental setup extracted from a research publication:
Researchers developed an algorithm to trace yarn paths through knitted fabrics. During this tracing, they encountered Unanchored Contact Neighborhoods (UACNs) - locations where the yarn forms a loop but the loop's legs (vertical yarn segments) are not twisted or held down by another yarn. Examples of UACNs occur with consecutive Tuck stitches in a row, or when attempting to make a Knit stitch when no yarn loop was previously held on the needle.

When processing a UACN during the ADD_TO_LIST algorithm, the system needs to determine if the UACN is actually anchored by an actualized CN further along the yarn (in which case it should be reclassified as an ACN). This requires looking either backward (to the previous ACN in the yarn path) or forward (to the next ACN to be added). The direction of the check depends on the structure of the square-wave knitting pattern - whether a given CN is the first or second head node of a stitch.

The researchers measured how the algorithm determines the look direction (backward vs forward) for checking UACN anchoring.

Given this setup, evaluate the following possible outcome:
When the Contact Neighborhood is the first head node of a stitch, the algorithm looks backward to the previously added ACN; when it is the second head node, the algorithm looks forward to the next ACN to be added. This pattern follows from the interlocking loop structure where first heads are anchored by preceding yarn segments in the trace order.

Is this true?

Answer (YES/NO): YES